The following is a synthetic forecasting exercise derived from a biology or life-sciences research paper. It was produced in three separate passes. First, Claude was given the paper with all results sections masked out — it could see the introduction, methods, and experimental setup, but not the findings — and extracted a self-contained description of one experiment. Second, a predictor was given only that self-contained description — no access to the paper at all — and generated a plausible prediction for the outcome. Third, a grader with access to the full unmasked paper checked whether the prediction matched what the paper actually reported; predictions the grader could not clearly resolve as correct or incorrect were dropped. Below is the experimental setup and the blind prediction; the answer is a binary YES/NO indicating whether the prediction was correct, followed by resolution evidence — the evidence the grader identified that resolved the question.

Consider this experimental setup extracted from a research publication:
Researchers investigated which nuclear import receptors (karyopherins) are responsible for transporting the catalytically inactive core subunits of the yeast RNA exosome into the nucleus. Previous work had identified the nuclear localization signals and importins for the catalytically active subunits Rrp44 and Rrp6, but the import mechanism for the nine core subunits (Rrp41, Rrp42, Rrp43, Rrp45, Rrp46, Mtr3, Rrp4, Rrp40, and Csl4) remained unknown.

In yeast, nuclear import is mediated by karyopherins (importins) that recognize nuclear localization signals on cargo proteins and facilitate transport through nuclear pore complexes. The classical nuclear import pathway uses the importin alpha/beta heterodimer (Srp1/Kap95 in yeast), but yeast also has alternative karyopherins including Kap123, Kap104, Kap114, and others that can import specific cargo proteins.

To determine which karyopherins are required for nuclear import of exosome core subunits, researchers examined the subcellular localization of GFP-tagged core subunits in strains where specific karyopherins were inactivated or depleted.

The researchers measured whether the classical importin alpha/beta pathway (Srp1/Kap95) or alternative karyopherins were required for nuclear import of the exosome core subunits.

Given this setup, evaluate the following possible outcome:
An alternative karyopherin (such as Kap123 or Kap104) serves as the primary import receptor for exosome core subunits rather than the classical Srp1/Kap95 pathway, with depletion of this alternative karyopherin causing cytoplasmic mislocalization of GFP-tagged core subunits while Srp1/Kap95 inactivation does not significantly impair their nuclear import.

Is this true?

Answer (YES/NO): NO